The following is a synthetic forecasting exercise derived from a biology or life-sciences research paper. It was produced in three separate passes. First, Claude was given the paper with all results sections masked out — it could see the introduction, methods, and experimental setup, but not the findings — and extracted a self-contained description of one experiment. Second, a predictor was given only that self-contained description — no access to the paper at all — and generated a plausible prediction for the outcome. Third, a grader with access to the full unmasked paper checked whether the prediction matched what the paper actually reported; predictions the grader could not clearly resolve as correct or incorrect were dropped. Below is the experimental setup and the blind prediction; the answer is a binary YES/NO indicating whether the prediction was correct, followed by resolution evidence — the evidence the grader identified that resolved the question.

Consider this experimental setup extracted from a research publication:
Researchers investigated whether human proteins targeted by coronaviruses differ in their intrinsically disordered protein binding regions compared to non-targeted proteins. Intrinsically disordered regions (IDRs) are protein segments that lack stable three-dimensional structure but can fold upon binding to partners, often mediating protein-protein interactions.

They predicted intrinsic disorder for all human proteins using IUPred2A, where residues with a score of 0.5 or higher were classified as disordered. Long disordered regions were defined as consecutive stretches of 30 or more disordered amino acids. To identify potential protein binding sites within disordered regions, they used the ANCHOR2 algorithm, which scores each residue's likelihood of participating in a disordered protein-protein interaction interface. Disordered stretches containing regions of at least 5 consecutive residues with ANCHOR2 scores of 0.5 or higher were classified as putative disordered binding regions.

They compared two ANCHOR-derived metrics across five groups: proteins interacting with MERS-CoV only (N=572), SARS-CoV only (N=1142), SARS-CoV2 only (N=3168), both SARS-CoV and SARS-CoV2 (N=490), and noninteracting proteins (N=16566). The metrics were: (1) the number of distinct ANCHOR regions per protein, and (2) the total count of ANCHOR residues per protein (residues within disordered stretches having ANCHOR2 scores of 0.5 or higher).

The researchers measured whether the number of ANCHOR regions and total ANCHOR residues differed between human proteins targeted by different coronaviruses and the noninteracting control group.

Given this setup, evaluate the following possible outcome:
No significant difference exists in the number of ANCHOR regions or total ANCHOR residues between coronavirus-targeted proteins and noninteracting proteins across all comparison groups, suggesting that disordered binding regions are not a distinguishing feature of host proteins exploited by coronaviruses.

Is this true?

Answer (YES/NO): NO